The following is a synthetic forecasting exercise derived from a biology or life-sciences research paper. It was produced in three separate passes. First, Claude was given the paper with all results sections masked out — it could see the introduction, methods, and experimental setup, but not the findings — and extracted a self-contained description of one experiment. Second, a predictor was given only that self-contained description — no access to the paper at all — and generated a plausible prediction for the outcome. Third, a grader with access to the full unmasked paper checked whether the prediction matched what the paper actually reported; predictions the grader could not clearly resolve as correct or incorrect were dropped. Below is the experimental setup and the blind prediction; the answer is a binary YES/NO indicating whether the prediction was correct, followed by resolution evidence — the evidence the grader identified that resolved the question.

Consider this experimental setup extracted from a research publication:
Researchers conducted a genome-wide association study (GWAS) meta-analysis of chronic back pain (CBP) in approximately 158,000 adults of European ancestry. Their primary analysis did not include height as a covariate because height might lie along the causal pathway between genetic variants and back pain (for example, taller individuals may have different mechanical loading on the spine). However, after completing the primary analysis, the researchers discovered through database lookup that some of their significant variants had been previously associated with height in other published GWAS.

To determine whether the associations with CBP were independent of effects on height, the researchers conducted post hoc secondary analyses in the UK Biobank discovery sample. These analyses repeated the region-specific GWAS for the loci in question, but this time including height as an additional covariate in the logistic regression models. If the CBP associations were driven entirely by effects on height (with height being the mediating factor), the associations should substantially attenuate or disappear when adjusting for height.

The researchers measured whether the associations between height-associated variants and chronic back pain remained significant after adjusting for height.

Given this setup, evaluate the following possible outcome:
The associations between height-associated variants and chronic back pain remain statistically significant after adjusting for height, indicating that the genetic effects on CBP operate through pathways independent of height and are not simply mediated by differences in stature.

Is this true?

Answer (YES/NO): YES